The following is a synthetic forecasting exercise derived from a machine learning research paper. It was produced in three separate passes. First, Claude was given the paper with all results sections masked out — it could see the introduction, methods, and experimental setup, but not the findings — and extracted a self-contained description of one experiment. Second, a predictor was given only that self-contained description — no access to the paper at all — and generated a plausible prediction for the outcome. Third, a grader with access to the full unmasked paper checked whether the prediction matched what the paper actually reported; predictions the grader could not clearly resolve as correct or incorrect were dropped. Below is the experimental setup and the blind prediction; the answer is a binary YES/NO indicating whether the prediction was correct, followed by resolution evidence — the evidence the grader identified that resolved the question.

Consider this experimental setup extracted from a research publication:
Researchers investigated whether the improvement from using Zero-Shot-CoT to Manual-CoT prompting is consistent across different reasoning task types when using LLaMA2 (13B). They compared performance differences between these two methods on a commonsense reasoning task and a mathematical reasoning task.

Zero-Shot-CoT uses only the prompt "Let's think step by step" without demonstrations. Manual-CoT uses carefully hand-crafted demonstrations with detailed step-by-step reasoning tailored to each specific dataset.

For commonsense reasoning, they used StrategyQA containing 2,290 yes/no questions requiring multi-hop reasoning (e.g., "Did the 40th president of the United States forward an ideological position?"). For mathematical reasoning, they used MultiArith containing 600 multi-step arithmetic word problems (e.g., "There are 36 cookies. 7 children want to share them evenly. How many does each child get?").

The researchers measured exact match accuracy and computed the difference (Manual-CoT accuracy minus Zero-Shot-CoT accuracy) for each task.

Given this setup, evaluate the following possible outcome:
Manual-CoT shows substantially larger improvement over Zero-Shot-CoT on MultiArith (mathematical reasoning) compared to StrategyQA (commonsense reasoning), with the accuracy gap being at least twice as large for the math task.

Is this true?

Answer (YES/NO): NO